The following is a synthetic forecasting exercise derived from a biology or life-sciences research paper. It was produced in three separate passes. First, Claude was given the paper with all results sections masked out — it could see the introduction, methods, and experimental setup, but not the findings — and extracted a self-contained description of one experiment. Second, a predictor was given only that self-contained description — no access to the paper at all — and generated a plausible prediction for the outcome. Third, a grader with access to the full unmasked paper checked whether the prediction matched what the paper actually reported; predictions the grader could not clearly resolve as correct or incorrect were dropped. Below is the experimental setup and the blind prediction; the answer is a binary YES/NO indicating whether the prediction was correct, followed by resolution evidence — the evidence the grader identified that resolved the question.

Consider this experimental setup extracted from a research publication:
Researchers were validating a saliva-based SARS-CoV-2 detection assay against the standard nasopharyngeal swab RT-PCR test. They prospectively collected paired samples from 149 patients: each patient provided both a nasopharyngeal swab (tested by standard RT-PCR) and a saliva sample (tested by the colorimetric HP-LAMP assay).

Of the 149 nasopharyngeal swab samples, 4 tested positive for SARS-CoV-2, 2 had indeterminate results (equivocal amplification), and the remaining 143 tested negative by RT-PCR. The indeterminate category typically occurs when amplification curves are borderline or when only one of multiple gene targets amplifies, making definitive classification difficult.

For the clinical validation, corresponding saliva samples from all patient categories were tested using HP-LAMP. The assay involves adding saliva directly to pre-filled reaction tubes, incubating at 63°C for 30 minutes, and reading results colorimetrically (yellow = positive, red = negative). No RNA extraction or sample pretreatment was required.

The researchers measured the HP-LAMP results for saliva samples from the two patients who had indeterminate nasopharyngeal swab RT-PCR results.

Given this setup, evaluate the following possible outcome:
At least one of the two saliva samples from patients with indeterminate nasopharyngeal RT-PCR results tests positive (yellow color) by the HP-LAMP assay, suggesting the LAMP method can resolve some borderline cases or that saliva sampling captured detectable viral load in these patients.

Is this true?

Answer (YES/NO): YES